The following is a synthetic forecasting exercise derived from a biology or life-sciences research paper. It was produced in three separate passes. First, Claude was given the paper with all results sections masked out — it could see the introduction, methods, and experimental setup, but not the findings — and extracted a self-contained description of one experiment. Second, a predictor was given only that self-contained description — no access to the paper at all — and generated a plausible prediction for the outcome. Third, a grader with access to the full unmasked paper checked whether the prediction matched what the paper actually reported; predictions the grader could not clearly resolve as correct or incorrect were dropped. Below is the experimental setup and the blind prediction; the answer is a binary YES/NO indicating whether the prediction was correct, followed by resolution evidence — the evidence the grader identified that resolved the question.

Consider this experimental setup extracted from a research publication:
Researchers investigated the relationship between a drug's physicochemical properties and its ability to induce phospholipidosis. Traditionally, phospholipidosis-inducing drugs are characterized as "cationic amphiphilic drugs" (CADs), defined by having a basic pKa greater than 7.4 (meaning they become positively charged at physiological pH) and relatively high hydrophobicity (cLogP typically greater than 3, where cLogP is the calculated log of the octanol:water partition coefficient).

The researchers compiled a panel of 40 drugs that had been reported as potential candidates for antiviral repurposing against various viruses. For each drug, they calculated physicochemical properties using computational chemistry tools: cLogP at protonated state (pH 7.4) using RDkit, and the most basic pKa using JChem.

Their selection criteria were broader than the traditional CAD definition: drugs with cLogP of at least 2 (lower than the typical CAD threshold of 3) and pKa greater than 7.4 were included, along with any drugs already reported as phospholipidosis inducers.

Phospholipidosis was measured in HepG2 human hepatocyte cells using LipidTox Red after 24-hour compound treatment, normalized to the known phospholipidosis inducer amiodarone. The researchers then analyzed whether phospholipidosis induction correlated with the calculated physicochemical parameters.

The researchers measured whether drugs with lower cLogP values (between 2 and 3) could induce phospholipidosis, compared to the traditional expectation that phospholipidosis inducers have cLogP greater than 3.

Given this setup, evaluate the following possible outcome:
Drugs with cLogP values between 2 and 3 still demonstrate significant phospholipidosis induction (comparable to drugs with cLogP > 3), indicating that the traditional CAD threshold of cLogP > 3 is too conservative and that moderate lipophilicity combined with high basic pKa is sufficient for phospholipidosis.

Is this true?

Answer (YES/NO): NO